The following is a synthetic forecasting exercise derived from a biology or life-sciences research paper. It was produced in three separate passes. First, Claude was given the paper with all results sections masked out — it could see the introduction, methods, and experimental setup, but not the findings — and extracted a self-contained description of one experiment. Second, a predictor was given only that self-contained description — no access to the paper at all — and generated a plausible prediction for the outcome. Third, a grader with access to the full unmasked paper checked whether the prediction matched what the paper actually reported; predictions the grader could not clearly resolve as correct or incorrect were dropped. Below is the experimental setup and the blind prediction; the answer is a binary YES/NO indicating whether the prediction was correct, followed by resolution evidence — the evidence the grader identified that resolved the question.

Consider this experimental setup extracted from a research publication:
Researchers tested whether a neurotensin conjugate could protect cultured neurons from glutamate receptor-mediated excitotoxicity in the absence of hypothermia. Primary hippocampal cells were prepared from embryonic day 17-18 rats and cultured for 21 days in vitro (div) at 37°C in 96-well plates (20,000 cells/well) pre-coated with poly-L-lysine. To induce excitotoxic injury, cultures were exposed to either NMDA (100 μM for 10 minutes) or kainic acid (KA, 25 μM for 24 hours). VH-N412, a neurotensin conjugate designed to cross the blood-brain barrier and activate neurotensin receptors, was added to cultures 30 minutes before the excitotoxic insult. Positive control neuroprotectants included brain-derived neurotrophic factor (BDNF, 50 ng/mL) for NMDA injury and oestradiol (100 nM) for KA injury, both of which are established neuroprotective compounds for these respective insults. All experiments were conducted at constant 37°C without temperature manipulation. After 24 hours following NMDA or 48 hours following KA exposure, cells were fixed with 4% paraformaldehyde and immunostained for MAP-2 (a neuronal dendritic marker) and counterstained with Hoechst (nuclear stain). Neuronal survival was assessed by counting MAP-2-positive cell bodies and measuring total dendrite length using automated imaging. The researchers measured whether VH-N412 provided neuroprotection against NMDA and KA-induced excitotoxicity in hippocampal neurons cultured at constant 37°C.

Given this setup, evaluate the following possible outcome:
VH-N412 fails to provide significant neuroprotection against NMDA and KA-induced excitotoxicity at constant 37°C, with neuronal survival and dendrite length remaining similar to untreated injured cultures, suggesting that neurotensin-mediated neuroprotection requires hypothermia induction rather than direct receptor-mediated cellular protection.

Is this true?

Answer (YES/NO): NO